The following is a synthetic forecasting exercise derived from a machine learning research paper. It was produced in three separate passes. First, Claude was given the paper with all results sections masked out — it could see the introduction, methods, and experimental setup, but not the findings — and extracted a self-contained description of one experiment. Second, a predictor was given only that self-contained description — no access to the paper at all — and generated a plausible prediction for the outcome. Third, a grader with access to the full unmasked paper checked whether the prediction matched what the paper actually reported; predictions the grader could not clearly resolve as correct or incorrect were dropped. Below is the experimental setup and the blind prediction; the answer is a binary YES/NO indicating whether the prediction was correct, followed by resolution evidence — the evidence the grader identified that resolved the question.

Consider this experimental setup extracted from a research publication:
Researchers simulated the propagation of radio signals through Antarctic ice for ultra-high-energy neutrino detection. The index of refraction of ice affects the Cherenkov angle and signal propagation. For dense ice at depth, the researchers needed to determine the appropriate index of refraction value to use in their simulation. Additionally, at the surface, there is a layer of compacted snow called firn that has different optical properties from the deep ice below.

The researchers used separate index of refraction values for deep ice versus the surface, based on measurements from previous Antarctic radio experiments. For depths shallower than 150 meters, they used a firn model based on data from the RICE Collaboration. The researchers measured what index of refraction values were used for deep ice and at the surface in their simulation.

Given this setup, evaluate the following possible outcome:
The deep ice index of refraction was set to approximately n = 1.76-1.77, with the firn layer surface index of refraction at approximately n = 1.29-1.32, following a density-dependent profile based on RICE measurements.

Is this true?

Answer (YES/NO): NO